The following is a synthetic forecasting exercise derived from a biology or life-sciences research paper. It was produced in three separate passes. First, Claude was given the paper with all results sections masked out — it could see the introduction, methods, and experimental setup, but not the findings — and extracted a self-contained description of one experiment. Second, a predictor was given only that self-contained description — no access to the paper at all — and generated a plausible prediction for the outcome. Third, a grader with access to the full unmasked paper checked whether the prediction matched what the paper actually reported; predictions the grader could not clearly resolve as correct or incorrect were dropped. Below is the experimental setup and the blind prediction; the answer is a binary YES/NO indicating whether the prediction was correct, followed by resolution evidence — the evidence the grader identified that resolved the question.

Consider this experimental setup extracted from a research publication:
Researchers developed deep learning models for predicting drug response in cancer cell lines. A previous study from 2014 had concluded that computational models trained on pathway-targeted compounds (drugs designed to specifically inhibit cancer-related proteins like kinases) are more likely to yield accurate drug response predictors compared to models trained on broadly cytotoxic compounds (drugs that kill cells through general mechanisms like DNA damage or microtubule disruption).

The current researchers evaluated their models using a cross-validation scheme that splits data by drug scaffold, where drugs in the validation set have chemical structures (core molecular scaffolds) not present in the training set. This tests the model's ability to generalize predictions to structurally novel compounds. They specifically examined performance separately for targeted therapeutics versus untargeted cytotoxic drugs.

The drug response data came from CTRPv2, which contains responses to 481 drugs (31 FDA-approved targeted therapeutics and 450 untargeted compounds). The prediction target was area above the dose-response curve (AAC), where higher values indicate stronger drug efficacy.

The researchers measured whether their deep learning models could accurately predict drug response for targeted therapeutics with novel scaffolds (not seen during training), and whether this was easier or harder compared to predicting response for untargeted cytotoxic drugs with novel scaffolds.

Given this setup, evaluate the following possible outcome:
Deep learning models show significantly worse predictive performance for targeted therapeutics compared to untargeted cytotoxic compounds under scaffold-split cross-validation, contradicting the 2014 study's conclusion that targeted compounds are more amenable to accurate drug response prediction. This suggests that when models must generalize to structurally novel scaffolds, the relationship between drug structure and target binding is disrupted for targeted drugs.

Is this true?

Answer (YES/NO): YES